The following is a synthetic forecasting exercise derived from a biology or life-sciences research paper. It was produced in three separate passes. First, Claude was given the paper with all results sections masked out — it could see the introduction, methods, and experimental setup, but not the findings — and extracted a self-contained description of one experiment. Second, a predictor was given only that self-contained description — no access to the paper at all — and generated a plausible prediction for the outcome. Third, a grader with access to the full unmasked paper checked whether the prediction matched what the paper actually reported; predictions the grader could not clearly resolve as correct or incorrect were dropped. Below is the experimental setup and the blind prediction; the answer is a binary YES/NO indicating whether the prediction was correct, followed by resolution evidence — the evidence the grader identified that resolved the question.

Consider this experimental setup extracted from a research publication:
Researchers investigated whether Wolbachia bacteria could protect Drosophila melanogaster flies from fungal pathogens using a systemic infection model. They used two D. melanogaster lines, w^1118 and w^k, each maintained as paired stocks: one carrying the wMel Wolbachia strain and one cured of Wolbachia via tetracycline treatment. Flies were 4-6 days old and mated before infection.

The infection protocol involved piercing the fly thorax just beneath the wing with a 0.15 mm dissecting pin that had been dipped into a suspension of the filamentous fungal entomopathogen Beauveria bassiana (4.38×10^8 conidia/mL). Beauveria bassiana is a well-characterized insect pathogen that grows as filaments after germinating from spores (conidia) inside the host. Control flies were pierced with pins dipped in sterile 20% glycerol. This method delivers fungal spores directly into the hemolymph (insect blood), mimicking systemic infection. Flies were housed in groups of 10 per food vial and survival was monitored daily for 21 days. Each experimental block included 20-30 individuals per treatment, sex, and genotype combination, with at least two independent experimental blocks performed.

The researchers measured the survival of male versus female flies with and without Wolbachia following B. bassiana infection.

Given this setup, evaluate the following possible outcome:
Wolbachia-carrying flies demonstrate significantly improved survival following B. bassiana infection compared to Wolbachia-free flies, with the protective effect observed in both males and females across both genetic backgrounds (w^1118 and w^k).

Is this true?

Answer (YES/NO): YES